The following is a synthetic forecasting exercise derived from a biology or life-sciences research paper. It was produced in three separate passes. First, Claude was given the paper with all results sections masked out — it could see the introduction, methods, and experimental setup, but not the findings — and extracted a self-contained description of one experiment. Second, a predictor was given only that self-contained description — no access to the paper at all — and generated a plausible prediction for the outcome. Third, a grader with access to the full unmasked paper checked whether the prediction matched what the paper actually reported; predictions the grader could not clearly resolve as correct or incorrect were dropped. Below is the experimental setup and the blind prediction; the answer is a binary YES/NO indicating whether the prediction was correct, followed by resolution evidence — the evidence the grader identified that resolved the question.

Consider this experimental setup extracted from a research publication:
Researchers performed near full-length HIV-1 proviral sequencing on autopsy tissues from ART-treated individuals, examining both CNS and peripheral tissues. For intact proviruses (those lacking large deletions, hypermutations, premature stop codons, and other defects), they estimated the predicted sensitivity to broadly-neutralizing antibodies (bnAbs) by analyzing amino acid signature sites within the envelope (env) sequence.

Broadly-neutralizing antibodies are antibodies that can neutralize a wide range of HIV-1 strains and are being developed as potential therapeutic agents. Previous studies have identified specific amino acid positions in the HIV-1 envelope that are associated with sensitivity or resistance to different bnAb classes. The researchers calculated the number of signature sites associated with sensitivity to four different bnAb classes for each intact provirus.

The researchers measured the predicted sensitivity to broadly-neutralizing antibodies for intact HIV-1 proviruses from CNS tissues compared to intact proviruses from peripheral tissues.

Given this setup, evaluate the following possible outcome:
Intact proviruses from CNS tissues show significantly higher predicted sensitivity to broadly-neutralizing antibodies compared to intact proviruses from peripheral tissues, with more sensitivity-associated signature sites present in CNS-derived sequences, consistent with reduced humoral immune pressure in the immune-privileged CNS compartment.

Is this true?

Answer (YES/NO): NO